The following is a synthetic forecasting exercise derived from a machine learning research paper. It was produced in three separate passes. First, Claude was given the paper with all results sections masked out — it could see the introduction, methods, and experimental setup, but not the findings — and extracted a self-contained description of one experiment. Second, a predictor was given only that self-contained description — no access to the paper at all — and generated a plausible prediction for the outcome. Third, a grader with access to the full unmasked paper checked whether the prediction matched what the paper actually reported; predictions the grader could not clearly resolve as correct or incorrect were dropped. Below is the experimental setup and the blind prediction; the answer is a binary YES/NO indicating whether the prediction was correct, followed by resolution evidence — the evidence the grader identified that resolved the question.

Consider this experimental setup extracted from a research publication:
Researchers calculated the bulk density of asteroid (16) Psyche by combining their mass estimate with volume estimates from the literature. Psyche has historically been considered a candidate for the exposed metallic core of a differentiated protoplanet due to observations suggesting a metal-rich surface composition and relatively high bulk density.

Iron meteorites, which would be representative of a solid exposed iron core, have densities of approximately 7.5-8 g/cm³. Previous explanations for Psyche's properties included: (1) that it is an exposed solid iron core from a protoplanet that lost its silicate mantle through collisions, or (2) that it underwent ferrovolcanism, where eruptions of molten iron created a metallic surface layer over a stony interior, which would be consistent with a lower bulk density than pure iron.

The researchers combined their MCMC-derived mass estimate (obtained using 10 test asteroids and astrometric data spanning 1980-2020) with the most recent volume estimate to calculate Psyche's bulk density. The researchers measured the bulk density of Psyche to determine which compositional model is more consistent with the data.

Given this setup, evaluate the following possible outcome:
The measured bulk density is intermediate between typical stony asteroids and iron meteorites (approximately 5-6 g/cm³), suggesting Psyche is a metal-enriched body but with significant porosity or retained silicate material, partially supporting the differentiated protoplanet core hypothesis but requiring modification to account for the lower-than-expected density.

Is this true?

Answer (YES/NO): NO